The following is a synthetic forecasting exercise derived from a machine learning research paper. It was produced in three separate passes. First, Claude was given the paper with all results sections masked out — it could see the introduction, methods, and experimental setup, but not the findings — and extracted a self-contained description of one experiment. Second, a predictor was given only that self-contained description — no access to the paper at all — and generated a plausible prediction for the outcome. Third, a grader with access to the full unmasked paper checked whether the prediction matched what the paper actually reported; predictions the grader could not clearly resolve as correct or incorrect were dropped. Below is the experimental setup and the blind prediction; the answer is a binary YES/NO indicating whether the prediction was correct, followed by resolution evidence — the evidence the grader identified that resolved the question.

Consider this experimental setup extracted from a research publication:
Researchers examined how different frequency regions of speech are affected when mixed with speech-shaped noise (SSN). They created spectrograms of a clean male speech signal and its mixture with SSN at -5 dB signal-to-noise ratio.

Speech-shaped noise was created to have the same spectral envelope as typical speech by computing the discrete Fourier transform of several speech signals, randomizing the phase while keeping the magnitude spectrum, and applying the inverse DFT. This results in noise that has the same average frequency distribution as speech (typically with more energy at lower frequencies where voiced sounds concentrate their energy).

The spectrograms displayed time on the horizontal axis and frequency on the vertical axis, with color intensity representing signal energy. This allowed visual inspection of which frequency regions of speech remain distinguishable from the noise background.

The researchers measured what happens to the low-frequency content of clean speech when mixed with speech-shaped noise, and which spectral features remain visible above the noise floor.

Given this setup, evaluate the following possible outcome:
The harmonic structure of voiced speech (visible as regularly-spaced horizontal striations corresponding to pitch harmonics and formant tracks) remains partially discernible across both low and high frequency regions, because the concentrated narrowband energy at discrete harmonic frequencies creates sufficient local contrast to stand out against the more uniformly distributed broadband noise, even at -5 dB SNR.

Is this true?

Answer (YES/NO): NO